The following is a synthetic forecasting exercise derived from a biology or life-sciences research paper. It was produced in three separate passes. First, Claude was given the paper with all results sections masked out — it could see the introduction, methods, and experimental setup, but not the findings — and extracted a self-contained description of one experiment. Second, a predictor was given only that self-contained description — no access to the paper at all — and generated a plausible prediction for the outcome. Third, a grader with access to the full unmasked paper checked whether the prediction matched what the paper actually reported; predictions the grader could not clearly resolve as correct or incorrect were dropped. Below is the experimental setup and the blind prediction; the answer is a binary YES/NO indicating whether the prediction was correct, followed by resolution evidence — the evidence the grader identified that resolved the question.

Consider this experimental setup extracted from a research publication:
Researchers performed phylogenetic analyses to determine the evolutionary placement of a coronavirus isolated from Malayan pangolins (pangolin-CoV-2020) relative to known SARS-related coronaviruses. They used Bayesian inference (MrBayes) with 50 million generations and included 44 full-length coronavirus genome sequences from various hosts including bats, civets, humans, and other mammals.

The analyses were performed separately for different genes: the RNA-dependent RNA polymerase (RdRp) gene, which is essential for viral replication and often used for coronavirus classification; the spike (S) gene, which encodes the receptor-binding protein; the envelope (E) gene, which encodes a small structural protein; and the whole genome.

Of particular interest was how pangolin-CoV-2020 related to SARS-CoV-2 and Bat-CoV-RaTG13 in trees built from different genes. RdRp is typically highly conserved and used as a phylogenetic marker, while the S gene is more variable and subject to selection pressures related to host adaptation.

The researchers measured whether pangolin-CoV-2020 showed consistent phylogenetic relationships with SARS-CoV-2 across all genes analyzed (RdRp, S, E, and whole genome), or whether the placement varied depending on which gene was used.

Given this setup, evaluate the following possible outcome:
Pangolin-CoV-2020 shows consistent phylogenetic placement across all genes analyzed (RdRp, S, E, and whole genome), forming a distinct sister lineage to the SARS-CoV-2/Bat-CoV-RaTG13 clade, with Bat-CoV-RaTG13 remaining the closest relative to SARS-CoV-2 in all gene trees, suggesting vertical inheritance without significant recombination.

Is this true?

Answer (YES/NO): NO